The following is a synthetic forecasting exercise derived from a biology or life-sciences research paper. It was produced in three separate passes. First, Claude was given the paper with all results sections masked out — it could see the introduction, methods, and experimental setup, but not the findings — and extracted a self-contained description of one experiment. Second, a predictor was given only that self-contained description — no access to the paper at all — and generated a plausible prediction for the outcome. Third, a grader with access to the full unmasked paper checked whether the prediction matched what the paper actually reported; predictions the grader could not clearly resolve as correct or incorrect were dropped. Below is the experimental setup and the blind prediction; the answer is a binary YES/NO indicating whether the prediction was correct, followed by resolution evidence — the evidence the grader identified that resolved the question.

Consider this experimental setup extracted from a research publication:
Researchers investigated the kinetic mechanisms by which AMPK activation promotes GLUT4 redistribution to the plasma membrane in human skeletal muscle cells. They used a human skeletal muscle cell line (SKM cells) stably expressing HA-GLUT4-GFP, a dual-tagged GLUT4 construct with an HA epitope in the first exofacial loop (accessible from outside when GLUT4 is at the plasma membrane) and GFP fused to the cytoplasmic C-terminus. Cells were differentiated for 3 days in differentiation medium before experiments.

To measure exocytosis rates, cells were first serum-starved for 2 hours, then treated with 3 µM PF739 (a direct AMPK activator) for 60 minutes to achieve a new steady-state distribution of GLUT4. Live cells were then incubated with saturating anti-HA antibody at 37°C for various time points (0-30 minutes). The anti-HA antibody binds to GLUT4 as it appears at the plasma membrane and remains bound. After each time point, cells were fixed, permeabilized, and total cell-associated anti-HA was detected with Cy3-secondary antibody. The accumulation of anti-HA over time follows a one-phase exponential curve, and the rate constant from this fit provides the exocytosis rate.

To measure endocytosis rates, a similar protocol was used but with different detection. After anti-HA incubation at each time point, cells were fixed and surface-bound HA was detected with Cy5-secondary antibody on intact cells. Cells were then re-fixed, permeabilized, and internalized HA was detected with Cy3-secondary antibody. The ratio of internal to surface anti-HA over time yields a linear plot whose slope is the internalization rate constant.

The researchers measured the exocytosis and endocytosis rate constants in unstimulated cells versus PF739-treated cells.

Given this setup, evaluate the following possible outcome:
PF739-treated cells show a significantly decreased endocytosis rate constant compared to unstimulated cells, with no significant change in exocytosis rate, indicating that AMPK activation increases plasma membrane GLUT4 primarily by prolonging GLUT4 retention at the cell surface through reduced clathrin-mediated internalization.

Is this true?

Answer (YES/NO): NO